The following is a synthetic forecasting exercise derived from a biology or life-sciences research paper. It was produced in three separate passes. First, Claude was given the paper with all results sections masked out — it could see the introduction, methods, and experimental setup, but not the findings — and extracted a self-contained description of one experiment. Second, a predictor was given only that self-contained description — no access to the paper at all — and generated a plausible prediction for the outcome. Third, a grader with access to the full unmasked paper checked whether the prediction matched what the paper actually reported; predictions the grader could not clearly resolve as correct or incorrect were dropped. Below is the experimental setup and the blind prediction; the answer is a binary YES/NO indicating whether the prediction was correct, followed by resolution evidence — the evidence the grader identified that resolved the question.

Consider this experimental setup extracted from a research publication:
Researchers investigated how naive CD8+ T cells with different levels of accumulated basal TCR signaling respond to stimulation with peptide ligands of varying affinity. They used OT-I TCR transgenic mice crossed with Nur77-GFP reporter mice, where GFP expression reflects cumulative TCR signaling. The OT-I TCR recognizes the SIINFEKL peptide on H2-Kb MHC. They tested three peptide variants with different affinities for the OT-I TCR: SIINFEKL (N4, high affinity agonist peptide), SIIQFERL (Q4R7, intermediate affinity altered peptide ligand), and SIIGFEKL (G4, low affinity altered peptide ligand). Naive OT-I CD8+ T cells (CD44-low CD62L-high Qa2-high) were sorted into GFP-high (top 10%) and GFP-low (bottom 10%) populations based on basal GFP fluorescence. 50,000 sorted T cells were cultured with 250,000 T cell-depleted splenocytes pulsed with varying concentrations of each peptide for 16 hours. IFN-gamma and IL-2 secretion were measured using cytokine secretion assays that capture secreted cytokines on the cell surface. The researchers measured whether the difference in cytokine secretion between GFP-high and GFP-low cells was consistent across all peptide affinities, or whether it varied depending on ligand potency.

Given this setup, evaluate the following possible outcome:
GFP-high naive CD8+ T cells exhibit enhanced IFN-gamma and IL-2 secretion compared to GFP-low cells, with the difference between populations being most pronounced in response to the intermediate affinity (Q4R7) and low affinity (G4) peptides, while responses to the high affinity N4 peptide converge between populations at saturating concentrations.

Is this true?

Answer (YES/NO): NO